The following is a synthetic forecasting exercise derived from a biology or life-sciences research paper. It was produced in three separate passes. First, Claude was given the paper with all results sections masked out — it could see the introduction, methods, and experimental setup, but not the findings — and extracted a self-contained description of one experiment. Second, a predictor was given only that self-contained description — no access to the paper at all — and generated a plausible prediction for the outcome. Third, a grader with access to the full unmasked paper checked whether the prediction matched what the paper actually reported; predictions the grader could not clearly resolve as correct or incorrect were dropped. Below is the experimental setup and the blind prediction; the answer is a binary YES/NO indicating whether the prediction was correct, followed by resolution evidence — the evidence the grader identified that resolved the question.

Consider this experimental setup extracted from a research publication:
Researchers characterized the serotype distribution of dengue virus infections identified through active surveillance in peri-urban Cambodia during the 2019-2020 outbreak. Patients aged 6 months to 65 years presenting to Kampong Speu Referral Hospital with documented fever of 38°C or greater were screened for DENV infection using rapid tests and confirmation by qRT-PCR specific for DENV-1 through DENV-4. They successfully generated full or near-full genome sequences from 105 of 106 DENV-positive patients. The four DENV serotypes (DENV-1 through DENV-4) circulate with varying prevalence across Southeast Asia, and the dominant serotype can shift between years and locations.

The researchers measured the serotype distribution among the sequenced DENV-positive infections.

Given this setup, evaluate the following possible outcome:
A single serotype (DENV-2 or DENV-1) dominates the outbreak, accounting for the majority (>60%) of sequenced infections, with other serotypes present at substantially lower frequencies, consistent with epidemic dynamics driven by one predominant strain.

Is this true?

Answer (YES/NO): NO